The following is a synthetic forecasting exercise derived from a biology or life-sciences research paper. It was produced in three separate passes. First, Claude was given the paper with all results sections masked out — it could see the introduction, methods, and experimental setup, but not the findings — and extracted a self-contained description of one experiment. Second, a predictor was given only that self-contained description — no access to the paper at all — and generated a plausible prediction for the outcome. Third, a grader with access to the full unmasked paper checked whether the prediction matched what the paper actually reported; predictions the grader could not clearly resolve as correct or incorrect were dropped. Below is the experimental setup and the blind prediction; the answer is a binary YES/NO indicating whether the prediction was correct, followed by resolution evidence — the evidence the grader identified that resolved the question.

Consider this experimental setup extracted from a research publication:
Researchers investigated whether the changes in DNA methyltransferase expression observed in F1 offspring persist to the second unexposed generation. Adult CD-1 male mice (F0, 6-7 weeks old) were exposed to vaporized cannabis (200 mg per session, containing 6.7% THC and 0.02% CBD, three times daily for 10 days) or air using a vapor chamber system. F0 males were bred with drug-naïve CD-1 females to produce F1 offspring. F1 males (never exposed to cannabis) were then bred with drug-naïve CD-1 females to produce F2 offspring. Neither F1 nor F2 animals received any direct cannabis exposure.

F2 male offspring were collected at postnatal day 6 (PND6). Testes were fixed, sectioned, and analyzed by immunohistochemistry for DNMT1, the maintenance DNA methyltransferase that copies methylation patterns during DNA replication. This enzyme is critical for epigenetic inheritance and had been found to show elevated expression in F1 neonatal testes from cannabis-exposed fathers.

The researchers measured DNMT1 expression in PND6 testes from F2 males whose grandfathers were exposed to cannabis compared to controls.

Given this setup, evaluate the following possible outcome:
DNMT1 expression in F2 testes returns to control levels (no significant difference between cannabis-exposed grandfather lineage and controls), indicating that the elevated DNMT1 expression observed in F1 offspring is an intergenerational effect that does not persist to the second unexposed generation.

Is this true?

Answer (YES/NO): YES